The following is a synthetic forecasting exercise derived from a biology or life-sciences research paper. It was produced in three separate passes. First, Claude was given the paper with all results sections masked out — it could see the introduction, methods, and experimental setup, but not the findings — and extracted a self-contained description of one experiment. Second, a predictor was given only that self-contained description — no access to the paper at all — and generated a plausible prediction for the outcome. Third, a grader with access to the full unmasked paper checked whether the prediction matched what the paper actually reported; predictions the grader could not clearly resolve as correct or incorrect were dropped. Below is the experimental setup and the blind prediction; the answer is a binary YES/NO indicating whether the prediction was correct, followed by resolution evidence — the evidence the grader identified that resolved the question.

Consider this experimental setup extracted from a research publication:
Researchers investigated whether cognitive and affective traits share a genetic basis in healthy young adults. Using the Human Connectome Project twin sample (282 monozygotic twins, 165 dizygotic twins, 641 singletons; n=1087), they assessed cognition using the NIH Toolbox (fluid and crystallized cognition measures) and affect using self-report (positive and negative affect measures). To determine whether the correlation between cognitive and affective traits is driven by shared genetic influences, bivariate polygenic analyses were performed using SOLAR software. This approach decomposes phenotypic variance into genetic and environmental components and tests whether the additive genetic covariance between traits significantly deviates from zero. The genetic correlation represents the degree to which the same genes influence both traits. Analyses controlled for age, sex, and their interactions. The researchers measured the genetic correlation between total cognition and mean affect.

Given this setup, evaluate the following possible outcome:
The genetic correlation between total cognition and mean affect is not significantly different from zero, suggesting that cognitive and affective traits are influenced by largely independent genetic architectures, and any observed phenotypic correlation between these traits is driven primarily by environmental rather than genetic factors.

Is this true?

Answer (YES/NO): YES